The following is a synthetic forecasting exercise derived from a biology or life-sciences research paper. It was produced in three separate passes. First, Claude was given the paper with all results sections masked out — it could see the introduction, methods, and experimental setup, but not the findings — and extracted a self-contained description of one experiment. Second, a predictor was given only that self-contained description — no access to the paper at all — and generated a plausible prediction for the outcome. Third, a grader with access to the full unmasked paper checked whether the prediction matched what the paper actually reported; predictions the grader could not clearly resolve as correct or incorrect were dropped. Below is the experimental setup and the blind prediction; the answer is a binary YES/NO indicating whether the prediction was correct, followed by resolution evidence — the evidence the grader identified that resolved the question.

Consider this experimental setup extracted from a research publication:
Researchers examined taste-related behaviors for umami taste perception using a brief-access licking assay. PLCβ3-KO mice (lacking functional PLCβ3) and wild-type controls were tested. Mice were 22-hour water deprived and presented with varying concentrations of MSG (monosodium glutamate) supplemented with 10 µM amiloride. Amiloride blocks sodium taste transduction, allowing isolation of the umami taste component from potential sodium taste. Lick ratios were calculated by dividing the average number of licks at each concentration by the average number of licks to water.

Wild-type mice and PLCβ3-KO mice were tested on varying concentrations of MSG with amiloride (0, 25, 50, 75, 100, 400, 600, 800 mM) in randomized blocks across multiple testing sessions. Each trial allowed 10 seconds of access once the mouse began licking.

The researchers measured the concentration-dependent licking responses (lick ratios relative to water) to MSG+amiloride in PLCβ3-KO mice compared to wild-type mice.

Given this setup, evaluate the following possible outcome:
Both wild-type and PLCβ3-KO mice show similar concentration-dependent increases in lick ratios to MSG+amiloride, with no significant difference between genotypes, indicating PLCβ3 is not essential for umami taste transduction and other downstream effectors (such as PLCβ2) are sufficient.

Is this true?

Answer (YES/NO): NO